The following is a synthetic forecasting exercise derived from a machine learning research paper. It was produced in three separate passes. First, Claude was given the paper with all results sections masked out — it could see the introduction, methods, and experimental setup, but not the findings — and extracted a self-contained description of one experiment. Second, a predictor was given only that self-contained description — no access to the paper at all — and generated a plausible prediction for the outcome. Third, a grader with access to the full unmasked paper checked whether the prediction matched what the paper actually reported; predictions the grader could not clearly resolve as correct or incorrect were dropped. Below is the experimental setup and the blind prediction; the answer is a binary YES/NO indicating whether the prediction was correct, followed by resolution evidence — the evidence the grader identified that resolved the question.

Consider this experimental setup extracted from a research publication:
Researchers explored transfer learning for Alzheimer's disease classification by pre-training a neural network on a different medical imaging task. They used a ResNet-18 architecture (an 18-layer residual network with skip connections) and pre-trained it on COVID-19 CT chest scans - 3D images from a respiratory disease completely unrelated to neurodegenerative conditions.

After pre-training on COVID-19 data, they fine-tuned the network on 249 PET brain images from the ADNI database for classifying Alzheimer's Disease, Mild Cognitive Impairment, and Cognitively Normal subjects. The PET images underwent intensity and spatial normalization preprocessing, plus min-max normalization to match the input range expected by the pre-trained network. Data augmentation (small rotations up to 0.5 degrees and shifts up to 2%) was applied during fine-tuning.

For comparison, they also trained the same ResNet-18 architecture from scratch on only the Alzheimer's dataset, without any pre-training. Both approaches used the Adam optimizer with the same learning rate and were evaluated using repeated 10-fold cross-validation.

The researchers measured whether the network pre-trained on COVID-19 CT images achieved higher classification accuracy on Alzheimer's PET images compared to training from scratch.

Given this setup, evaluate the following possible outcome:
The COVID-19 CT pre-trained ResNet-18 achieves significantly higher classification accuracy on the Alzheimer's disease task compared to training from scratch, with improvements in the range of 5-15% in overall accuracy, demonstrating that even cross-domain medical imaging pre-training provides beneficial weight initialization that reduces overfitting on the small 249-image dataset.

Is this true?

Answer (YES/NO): NO